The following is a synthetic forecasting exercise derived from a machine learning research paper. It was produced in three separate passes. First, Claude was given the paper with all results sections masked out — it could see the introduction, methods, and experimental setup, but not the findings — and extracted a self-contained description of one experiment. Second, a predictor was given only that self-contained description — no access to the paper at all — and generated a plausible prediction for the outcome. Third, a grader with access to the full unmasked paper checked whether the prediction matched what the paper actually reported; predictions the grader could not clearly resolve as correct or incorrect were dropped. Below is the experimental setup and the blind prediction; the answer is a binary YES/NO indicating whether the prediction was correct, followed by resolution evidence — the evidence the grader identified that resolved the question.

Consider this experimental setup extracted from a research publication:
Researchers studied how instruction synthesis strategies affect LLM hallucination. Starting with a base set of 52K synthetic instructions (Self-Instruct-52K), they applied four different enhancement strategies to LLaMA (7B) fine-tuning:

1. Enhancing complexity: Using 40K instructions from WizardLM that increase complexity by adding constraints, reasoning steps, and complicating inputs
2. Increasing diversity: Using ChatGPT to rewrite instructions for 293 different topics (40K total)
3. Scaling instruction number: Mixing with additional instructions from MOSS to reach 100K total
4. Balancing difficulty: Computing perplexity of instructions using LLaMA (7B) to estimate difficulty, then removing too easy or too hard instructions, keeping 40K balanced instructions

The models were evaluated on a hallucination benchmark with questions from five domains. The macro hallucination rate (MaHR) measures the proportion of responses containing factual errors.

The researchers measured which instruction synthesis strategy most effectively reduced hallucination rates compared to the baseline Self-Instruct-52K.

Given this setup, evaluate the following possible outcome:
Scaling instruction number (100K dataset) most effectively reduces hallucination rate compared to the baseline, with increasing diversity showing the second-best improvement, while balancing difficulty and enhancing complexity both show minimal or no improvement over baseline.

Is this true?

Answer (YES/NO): NO